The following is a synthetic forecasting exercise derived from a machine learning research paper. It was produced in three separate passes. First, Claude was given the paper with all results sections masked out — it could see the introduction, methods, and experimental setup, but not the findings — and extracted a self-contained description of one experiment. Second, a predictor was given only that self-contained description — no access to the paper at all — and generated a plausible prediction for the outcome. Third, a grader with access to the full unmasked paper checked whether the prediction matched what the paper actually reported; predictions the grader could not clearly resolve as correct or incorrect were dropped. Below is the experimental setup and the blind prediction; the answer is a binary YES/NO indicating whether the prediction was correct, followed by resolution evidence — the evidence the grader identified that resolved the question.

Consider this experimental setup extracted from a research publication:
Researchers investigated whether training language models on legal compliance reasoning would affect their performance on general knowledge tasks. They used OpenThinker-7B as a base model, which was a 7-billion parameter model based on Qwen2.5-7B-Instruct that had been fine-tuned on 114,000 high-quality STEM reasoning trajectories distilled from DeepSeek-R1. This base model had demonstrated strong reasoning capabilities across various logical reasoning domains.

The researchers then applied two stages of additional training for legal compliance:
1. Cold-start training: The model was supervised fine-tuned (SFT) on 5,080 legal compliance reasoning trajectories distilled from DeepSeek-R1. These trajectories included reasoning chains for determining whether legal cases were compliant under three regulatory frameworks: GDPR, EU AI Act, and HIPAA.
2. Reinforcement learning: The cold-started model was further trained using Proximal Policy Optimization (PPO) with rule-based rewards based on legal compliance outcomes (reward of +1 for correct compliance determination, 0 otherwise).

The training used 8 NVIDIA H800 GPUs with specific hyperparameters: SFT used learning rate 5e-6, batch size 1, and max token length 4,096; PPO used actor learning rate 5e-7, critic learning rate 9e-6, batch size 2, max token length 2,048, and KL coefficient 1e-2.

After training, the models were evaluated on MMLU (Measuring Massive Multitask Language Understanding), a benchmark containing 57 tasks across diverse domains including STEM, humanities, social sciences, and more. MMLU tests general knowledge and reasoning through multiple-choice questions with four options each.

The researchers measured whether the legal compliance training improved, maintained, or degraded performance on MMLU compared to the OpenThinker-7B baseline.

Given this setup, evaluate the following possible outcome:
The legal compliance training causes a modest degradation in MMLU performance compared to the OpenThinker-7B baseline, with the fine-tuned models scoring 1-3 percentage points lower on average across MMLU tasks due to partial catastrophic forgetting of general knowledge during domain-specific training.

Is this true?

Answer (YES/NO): NO